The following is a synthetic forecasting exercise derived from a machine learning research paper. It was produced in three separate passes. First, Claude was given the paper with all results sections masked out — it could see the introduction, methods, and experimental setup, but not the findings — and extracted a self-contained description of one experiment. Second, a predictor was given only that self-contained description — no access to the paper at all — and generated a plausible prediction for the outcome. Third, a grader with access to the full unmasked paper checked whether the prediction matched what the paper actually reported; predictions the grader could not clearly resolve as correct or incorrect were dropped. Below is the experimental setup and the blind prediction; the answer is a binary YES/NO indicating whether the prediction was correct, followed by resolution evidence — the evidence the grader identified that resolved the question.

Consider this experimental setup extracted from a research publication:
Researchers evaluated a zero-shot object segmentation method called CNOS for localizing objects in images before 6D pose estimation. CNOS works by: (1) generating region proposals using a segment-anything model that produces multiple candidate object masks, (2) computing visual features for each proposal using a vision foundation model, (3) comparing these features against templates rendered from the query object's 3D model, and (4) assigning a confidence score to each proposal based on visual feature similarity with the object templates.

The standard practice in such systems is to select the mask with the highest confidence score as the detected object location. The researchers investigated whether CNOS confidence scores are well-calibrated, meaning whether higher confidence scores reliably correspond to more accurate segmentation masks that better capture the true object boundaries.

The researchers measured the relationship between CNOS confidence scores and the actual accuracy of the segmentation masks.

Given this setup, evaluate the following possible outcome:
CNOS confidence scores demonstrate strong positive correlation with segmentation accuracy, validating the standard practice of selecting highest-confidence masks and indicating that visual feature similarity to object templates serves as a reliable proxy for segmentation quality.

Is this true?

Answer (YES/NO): NO